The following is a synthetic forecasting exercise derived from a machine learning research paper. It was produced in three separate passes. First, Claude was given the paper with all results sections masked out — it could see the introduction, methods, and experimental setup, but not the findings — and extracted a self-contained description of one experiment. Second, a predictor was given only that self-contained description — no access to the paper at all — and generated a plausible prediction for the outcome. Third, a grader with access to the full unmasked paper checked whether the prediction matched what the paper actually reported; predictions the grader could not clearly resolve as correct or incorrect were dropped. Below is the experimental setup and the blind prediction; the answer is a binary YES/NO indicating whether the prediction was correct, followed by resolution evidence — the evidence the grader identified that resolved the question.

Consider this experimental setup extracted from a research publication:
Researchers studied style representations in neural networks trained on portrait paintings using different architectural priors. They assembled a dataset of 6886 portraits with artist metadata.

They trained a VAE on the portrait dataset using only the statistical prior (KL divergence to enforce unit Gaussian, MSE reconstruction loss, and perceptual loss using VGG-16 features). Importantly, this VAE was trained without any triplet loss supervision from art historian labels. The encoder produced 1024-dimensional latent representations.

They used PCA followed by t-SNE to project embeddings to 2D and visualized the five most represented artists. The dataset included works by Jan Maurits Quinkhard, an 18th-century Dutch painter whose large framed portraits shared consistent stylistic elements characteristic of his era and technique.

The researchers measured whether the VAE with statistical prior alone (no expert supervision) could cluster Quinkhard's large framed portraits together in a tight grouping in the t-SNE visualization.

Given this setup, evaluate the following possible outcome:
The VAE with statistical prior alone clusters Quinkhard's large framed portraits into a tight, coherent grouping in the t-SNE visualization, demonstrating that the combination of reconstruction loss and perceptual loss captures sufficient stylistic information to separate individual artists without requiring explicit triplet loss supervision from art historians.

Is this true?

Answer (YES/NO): NO